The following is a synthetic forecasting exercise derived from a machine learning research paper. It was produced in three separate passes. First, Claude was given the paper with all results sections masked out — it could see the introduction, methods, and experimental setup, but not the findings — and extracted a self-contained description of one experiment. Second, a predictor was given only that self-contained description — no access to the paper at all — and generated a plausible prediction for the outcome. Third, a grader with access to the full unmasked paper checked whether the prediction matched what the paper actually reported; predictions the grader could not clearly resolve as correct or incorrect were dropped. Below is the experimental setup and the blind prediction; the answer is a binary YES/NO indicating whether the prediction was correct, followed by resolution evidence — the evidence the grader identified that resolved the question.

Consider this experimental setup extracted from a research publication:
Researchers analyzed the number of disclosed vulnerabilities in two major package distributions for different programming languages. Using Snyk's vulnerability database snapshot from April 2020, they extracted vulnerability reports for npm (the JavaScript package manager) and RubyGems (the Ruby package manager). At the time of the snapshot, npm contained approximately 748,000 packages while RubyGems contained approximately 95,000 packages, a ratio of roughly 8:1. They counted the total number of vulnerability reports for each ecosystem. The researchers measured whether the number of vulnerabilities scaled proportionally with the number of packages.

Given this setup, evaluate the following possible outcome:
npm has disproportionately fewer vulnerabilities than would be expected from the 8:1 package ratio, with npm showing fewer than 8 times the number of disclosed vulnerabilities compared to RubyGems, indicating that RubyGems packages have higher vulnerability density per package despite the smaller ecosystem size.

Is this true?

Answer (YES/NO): YES